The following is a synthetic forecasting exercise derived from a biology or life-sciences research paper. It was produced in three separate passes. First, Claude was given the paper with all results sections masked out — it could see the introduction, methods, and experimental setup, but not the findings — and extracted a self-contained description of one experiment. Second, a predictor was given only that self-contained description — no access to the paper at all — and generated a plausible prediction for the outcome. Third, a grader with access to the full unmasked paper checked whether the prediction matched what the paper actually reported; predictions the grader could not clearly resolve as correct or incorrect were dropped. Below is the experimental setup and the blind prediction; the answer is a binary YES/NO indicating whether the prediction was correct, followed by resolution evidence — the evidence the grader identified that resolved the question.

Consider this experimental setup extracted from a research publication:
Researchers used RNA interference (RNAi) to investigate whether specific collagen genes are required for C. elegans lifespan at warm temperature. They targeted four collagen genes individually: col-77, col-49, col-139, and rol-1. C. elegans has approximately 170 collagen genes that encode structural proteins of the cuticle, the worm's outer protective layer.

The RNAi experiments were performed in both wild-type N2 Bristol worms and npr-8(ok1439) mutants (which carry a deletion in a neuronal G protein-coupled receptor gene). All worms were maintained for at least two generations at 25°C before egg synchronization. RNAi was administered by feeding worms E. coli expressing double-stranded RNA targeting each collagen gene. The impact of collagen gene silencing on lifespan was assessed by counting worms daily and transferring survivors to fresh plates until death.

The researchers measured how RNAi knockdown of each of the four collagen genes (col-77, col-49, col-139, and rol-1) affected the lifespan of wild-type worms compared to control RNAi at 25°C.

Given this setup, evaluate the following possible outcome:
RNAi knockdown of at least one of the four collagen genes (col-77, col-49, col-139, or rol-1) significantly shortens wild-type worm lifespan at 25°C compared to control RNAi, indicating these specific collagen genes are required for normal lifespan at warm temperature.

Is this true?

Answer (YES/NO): YES